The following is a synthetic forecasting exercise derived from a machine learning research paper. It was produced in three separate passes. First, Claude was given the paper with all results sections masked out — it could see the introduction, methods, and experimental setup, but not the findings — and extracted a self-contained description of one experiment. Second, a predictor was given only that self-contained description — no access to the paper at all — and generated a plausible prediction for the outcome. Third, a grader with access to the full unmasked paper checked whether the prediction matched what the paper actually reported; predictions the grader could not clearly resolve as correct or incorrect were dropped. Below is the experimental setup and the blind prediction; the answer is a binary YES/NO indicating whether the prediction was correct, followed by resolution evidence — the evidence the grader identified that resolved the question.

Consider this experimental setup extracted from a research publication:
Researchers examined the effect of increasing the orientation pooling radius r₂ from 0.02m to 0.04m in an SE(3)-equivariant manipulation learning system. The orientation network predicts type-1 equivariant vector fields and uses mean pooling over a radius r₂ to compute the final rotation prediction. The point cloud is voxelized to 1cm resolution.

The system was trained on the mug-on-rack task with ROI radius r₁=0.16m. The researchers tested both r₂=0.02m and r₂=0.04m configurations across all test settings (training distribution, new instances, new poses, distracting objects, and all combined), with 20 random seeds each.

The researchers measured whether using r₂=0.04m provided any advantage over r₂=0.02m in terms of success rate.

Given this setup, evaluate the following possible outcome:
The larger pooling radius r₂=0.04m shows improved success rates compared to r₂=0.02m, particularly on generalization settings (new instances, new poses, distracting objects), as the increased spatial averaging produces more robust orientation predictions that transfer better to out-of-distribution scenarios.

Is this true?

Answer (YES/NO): NO